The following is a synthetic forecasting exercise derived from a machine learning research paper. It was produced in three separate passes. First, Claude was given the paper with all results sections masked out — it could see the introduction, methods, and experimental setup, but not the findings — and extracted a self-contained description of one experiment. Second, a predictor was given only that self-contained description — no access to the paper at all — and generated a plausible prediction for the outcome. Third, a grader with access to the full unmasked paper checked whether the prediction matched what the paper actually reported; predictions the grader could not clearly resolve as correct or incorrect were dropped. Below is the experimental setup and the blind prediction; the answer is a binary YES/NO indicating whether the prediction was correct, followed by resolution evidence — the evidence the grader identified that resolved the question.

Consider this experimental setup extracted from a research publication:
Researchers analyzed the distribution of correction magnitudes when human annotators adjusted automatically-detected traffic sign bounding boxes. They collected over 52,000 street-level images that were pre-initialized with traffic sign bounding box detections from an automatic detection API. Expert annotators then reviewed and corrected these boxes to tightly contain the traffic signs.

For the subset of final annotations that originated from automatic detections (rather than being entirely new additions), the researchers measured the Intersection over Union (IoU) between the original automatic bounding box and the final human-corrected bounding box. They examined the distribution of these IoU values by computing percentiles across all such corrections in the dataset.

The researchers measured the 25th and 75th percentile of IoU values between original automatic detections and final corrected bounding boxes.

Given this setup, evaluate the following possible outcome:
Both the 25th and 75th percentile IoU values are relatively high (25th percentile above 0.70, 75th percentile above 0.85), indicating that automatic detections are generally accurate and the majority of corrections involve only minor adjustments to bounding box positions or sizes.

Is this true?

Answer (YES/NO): NO